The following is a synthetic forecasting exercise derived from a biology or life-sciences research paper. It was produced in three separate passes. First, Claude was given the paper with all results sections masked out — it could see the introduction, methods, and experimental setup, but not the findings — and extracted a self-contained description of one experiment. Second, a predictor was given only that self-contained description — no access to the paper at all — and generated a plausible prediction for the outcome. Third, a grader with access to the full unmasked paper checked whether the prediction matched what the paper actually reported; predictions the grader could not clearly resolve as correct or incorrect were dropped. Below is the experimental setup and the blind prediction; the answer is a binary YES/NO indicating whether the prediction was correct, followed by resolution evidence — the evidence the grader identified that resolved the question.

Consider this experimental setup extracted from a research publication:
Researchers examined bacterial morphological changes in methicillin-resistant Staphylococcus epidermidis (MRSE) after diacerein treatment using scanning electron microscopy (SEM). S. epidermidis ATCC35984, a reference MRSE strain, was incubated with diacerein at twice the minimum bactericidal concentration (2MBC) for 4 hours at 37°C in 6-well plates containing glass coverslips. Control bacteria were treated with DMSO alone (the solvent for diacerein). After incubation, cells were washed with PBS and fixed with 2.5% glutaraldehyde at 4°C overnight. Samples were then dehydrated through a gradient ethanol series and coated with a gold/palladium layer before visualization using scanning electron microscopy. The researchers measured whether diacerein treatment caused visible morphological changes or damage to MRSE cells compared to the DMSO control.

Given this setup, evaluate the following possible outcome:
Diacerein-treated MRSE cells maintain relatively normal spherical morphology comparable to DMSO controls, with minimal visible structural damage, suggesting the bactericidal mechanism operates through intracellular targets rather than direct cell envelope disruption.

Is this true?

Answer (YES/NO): NO